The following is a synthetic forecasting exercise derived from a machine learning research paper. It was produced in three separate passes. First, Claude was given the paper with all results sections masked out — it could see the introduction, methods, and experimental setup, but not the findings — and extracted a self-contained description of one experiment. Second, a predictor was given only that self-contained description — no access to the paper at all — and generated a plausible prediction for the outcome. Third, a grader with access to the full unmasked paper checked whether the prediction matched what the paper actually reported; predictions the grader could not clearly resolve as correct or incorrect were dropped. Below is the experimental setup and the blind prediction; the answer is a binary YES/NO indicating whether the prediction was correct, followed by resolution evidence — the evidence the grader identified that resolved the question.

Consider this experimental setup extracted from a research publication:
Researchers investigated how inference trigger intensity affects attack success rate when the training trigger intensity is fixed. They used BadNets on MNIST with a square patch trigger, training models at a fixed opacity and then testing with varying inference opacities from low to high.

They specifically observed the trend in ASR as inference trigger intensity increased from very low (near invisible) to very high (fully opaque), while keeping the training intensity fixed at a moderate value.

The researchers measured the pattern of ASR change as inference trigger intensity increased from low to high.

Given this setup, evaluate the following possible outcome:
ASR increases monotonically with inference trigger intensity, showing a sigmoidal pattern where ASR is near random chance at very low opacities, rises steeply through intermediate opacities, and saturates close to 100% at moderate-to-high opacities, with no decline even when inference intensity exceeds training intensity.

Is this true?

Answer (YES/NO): YES